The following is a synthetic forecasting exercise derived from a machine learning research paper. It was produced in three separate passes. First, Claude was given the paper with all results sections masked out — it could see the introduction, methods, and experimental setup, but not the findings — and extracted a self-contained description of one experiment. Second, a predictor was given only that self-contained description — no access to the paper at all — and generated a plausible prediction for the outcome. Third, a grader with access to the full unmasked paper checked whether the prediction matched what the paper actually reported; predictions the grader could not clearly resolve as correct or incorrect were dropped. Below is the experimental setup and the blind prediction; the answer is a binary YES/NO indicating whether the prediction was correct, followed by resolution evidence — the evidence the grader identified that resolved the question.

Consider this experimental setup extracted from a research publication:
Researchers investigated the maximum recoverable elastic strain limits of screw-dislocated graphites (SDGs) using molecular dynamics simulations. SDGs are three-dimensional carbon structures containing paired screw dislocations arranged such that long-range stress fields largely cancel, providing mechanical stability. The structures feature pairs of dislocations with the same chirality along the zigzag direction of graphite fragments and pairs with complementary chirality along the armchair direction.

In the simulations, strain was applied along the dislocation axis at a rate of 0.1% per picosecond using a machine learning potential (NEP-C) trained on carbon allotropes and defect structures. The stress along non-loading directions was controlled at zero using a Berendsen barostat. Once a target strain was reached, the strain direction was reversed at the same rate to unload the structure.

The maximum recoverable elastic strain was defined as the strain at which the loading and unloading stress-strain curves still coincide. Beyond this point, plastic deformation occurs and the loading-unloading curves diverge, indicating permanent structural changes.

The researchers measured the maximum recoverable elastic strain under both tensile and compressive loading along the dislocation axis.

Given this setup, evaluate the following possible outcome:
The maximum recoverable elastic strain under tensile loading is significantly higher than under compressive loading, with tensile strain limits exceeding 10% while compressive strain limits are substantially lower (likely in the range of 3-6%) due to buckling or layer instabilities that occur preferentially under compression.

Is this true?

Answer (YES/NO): NO